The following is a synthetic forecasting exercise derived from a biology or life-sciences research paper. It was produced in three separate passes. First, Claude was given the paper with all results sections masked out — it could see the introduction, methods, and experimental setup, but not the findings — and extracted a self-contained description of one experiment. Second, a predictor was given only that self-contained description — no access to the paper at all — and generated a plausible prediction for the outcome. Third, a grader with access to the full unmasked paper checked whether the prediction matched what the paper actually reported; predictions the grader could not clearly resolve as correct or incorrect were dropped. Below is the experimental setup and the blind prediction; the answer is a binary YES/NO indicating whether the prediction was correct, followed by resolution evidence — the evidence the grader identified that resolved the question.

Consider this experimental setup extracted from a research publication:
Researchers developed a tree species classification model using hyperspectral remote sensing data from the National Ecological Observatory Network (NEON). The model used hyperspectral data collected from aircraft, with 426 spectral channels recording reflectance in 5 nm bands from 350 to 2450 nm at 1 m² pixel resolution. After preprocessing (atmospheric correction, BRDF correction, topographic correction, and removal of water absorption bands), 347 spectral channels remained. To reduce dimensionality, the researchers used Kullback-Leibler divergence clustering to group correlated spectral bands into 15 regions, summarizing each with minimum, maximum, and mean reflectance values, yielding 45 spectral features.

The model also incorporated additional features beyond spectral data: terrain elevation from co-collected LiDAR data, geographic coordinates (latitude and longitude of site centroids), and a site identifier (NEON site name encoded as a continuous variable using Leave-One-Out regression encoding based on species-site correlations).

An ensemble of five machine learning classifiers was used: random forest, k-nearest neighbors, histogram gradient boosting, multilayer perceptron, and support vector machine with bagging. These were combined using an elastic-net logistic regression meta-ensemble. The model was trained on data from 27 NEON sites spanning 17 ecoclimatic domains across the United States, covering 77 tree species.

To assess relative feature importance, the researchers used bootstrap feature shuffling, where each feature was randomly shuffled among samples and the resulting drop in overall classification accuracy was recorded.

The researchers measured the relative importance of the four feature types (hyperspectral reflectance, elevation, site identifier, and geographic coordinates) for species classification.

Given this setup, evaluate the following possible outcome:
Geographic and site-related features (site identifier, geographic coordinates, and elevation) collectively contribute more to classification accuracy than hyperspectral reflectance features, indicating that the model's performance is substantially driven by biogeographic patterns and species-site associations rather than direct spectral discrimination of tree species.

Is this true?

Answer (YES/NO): NO